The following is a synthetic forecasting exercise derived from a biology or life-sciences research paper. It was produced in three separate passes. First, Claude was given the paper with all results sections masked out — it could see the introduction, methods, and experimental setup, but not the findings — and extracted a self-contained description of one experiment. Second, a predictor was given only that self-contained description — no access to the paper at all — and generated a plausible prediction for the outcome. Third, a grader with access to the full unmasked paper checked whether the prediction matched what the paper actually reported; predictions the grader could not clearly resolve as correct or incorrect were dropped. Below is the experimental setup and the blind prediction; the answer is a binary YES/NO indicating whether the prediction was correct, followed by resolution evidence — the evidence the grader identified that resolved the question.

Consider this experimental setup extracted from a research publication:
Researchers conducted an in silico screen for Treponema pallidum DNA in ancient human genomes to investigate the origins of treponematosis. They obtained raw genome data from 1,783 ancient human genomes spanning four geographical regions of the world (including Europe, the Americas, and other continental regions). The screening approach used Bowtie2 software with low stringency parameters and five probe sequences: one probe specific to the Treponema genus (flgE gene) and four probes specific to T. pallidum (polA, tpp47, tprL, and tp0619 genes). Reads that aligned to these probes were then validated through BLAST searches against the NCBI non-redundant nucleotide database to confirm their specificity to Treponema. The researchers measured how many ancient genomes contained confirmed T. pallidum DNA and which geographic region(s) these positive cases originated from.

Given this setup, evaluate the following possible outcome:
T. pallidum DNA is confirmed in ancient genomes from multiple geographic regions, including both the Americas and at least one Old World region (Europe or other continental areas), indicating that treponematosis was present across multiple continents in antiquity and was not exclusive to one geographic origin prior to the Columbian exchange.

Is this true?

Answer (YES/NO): NO